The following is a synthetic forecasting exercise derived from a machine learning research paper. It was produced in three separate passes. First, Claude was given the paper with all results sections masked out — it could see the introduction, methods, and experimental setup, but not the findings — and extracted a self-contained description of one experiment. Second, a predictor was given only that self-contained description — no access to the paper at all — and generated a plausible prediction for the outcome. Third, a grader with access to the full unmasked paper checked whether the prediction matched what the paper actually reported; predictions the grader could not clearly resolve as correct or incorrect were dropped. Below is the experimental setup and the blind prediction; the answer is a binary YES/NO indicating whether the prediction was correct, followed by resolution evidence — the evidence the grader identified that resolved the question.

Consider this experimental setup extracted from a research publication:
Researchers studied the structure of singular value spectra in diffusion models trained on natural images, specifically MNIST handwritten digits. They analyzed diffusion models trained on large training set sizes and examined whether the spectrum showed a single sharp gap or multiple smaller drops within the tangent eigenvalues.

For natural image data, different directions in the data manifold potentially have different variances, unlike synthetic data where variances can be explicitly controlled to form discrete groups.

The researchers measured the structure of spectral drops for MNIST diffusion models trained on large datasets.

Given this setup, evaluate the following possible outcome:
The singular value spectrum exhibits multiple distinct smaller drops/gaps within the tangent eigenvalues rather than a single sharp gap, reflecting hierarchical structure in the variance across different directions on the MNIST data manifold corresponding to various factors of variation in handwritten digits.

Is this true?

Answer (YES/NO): YES